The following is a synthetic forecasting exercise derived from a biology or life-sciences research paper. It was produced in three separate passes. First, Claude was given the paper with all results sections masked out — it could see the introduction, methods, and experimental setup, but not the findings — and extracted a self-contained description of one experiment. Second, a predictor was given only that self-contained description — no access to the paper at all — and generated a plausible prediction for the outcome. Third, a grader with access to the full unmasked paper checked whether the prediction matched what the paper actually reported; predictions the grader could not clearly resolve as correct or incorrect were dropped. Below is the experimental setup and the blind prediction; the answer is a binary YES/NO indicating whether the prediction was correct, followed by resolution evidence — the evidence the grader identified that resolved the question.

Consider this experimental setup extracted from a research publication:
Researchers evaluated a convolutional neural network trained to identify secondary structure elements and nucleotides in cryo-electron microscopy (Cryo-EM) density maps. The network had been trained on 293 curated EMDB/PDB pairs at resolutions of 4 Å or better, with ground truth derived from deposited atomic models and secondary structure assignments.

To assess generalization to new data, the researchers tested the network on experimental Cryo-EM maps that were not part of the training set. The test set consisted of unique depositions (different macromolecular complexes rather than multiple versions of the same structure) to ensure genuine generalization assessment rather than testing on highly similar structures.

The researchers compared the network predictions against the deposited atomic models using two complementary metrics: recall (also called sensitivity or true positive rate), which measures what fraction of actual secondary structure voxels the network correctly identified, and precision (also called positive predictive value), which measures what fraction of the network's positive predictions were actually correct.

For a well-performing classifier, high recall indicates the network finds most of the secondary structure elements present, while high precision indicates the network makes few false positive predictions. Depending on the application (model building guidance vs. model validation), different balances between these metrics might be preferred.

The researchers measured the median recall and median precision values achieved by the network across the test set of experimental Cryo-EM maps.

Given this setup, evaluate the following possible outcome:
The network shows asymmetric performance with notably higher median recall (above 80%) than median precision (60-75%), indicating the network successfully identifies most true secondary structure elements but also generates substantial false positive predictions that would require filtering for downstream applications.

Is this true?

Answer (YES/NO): NO